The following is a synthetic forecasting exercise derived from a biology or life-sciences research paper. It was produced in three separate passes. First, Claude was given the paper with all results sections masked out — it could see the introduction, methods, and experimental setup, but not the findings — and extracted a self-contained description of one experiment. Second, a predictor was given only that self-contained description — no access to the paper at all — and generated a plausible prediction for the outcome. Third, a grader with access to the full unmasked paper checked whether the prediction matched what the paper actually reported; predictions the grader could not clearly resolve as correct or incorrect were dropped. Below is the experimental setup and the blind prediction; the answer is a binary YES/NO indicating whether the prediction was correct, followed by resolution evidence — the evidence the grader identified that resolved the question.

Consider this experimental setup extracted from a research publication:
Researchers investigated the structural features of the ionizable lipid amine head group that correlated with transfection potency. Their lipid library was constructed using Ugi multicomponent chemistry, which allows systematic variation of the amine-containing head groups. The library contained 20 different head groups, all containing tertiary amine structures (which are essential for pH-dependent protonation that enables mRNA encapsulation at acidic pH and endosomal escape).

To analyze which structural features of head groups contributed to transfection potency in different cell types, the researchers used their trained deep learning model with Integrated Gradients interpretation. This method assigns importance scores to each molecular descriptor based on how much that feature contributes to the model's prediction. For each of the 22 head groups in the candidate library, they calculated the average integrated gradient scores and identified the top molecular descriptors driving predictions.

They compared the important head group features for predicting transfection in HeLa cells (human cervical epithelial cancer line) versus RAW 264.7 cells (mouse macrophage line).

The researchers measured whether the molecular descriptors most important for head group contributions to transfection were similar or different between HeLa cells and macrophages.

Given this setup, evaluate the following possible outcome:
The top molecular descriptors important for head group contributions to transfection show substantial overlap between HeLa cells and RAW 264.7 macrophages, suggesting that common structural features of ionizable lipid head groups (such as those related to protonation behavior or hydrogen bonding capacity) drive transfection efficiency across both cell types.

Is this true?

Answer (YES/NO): NO